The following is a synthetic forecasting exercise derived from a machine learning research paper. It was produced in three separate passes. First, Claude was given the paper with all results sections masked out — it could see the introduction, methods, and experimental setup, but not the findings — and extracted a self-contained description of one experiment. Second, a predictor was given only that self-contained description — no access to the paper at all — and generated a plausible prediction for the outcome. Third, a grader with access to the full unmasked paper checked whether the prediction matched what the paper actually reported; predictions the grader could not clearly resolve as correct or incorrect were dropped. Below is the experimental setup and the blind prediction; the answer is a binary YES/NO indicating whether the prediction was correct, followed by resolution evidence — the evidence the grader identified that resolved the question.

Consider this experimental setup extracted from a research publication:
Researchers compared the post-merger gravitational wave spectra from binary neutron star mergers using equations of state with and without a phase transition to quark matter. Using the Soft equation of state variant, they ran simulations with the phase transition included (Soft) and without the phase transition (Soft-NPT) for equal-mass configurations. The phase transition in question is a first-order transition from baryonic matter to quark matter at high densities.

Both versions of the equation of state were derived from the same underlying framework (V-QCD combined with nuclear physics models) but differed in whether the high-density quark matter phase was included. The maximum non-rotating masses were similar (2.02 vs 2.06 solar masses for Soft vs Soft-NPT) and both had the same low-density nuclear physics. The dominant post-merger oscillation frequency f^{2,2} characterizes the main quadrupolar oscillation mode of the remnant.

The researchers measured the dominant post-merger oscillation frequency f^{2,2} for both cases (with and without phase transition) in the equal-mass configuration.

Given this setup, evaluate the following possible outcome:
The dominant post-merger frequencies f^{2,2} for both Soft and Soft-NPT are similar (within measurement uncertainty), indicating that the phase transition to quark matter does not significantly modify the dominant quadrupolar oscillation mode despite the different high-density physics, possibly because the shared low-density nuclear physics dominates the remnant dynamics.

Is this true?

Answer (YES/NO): YES